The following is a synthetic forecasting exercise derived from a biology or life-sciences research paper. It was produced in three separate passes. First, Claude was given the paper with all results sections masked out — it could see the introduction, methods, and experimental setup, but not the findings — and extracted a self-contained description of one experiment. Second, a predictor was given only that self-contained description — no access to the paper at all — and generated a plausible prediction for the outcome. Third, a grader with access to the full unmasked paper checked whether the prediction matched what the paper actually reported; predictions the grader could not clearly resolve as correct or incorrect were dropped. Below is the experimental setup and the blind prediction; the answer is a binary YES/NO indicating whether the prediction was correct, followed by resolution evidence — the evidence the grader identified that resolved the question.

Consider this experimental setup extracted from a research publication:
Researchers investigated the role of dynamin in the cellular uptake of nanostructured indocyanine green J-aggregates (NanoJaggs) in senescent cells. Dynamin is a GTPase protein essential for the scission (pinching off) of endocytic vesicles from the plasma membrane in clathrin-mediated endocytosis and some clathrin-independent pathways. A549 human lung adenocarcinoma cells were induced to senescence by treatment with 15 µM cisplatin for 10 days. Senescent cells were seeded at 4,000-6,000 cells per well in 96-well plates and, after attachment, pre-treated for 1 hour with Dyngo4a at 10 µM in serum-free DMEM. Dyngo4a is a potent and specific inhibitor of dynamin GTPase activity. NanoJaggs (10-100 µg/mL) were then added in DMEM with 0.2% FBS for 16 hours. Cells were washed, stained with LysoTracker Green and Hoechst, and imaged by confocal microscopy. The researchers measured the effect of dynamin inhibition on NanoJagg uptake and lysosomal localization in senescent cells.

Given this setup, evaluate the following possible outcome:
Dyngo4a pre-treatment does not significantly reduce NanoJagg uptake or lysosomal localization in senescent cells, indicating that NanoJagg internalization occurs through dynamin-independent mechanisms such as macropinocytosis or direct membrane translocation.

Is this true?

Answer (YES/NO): NO